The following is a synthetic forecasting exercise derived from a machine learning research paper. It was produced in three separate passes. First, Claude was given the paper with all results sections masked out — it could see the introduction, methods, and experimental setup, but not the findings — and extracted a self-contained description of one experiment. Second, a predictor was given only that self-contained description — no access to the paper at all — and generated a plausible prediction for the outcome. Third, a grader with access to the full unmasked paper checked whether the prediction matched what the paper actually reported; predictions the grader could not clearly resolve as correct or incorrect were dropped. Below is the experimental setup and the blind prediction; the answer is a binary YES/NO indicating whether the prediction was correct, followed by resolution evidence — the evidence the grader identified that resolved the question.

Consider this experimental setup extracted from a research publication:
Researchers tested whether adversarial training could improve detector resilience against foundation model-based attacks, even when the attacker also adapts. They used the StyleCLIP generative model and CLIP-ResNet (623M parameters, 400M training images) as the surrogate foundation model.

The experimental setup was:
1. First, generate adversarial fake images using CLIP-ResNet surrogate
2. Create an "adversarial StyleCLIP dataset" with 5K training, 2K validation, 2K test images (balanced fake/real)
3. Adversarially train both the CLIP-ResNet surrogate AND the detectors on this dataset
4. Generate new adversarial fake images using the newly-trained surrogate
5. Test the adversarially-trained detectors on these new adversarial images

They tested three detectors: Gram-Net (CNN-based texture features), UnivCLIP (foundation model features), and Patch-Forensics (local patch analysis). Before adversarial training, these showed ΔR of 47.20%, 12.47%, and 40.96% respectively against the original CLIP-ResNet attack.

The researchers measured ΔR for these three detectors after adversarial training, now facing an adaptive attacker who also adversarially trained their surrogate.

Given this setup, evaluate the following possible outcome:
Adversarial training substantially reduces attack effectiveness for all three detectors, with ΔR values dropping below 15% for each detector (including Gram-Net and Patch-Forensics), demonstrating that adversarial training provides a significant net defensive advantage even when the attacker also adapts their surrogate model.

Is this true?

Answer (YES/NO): NO